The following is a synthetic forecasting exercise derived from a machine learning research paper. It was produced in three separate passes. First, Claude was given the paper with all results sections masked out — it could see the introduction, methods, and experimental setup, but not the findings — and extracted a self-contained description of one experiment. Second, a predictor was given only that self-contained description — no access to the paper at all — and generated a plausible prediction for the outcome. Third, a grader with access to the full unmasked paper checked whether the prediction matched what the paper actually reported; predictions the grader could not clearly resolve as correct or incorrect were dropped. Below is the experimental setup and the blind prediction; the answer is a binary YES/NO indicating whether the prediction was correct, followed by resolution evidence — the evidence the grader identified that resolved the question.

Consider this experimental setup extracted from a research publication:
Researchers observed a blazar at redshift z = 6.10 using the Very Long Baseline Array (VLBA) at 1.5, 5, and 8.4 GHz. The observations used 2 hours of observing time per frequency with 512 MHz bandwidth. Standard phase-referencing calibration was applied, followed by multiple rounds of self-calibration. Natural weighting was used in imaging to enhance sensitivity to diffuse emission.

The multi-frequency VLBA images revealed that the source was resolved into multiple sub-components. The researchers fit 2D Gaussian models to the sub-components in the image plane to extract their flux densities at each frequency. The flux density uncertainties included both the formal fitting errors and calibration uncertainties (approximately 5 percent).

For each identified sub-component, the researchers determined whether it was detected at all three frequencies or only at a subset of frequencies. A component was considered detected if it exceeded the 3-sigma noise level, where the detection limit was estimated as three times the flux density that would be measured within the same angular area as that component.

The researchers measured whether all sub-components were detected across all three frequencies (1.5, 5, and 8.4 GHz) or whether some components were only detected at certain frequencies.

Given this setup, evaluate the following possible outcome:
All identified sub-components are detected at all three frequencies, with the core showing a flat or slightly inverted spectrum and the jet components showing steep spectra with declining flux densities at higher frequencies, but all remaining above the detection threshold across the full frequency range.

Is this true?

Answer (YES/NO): NO